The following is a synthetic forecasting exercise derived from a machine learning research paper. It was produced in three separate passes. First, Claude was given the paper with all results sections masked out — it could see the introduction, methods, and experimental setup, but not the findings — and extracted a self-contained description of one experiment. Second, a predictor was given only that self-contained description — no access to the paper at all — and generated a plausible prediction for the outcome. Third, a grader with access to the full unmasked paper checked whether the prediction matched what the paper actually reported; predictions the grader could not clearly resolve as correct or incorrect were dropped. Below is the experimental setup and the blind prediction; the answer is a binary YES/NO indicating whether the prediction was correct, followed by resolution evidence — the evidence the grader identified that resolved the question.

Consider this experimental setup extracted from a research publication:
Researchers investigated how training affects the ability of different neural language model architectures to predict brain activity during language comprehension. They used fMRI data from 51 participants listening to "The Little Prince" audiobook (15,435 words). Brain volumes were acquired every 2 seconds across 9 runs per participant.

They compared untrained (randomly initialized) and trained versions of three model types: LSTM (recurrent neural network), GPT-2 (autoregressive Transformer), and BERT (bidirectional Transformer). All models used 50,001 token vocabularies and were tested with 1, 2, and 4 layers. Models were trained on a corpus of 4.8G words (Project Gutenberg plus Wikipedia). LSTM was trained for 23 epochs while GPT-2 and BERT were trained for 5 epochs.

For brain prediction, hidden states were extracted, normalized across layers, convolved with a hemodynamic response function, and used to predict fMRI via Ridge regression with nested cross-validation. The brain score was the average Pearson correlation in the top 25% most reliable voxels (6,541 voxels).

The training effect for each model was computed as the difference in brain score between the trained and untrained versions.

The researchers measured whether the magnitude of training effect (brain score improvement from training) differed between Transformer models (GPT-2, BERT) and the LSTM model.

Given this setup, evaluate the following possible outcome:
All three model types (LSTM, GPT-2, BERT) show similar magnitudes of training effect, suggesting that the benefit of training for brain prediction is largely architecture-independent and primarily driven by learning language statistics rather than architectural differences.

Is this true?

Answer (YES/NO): NO